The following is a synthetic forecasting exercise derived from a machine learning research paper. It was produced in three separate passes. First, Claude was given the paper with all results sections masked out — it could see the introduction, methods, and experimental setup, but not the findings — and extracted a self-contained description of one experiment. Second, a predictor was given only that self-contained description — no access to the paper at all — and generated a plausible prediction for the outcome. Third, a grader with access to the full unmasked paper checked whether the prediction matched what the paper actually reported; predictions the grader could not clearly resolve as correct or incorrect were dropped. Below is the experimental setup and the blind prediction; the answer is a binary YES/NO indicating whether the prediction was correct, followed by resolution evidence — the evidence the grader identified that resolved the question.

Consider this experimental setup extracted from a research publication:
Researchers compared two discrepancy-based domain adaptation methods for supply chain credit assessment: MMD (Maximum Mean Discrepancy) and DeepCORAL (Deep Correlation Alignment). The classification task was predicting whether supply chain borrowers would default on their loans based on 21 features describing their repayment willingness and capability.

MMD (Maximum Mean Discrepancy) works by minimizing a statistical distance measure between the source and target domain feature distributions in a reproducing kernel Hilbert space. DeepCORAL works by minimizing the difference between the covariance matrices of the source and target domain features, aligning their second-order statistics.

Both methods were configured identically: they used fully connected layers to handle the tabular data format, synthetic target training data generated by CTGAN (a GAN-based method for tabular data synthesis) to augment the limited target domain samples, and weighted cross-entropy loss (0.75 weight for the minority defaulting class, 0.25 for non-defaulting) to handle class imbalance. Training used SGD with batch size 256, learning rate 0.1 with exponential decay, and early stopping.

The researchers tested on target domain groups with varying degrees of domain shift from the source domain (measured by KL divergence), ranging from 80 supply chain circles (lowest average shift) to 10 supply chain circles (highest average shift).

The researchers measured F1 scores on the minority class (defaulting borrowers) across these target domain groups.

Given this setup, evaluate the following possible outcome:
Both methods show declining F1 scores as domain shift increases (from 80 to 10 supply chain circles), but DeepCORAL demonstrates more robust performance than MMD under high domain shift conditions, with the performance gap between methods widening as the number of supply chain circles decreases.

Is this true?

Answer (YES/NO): YES